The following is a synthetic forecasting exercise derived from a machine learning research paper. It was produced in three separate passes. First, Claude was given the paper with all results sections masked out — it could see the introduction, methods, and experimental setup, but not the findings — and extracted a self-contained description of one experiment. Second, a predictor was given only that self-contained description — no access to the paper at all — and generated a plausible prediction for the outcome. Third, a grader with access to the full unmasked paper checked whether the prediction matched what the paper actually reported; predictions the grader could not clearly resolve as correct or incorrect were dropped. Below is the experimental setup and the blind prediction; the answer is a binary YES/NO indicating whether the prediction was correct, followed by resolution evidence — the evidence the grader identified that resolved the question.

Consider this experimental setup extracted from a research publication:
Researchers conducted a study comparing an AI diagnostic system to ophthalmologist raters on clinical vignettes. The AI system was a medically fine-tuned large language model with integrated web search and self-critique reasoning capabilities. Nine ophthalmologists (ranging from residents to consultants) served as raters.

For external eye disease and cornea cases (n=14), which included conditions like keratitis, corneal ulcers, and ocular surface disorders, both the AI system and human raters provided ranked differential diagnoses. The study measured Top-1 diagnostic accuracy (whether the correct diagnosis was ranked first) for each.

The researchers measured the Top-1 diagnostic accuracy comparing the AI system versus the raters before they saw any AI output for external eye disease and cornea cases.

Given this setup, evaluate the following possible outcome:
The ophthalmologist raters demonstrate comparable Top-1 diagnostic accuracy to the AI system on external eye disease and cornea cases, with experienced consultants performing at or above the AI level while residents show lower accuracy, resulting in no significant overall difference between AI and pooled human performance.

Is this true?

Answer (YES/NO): NO